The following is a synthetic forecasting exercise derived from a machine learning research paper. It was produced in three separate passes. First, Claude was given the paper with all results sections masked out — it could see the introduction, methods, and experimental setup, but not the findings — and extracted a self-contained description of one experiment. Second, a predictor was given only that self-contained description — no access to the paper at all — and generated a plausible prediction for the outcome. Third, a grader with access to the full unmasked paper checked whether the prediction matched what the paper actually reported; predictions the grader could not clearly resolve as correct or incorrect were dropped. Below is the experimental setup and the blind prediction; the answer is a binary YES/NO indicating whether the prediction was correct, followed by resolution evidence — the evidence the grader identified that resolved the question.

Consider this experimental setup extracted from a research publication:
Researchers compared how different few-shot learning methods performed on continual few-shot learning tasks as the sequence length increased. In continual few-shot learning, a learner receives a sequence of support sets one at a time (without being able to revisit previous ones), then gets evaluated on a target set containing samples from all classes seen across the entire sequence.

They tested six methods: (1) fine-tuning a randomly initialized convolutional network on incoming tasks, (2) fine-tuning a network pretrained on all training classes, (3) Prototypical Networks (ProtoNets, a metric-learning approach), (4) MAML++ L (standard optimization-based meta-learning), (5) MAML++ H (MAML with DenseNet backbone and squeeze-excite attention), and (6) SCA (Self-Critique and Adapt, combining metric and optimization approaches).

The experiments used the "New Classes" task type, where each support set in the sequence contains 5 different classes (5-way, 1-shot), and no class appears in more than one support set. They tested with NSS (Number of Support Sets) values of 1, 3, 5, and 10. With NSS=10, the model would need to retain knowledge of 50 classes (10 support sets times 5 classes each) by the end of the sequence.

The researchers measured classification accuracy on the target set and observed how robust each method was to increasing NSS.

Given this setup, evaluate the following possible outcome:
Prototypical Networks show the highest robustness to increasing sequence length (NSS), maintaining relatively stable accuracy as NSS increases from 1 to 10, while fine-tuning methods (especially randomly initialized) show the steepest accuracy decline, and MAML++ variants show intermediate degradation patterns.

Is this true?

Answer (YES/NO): NO